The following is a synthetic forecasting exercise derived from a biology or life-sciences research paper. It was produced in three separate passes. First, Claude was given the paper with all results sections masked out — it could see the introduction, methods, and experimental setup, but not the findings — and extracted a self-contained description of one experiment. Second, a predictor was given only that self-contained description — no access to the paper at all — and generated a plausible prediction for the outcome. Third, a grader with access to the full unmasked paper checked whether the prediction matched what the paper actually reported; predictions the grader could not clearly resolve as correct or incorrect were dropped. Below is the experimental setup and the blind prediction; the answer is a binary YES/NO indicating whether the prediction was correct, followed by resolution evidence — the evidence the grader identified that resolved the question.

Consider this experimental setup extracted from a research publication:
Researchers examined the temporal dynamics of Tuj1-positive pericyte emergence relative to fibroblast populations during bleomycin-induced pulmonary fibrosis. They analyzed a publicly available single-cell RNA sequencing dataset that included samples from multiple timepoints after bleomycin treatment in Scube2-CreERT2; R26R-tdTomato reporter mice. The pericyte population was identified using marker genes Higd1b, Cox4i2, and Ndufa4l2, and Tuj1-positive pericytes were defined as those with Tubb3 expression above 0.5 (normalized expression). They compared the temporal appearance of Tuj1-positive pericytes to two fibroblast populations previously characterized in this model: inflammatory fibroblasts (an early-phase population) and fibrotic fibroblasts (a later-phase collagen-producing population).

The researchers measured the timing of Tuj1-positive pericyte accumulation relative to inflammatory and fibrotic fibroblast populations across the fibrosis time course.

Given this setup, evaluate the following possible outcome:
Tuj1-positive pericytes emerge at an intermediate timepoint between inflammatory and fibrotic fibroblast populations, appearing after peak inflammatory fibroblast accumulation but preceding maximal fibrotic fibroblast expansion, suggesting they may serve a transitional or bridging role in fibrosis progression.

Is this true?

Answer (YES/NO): NO